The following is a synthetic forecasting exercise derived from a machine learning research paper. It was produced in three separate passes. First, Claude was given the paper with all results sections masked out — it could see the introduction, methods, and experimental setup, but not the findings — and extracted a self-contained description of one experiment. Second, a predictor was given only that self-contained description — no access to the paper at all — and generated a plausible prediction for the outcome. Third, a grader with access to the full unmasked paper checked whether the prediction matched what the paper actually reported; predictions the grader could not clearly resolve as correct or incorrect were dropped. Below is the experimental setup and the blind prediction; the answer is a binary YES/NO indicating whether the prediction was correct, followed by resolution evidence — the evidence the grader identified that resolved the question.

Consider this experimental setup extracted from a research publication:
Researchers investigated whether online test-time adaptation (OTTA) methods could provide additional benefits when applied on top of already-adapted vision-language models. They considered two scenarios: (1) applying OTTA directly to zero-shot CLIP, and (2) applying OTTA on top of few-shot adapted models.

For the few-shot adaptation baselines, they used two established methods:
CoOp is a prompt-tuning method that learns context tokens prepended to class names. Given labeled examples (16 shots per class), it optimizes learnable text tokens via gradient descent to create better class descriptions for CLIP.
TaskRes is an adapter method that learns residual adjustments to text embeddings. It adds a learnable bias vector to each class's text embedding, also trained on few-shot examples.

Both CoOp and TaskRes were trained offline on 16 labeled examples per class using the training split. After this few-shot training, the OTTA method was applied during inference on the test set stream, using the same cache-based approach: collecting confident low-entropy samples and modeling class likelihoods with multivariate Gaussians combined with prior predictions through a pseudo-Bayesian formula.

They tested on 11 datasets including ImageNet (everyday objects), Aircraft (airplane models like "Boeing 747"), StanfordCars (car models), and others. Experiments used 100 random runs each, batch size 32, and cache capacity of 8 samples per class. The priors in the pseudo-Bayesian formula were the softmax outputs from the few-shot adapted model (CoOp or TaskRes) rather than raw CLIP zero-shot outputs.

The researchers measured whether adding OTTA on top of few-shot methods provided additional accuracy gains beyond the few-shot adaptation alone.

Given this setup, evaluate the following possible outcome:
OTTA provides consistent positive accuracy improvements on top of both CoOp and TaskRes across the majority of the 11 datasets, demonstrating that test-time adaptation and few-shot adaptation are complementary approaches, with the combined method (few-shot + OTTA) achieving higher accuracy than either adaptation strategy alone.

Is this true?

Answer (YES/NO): YES